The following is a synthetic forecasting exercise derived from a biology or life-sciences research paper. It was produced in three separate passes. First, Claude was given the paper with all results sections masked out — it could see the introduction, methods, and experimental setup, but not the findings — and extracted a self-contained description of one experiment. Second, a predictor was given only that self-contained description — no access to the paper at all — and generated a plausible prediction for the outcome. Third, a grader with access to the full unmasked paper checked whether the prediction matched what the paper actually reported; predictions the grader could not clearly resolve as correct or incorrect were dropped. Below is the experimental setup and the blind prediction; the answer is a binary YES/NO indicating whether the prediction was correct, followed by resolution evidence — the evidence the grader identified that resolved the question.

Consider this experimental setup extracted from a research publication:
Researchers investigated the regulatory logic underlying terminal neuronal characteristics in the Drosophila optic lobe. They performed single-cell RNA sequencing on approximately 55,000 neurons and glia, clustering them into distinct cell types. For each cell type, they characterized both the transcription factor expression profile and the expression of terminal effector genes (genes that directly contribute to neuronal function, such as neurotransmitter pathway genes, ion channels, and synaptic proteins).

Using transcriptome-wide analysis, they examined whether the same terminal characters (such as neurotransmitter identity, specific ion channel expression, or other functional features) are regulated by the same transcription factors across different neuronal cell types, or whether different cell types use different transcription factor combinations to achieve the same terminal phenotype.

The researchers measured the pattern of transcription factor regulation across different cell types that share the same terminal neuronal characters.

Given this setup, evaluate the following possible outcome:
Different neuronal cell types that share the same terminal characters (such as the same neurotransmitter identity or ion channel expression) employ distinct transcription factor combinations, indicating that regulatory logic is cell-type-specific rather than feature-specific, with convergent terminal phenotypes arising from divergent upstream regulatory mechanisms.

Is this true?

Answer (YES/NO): YES